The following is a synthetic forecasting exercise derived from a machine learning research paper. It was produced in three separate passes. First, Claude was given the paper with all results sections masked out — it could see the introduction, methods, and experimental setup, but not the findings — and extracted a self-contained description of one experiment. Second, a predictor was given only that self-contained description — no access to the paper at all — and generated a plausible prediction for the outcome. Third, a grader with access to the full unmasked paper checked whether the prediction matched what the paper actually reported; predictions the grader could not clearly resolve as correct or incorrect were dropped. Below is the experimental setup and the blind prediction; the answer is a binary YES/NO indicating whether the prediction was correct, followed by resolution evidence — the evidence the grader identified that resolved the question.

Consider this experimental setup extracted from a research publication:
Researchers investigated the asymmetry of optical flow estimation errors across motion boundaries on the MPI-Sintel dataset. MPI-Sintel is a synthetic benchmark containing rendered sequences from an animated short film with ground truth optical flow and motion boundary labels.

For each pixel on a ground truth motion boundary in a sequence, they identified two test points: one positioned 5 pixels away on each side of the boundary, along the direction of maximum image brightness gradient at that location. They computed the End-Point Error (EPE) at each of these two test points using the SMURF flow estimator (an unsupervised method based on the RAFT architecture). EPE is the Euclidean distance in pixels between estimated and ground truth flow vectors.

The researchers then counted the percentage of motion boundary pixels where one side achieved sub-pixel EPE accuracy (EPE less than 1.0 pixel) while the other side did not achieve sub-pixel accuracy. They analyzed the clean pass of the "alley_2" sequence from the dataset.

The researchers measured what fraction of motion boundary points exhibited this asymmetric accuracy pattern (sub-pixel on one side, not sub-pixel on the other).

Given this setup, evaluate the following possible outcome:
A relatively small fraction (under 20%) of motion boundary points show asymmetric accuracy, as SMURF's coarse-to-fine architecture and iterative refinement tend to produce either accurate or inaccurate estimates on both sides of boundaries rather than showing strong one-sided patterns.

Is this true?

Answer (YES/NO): NO